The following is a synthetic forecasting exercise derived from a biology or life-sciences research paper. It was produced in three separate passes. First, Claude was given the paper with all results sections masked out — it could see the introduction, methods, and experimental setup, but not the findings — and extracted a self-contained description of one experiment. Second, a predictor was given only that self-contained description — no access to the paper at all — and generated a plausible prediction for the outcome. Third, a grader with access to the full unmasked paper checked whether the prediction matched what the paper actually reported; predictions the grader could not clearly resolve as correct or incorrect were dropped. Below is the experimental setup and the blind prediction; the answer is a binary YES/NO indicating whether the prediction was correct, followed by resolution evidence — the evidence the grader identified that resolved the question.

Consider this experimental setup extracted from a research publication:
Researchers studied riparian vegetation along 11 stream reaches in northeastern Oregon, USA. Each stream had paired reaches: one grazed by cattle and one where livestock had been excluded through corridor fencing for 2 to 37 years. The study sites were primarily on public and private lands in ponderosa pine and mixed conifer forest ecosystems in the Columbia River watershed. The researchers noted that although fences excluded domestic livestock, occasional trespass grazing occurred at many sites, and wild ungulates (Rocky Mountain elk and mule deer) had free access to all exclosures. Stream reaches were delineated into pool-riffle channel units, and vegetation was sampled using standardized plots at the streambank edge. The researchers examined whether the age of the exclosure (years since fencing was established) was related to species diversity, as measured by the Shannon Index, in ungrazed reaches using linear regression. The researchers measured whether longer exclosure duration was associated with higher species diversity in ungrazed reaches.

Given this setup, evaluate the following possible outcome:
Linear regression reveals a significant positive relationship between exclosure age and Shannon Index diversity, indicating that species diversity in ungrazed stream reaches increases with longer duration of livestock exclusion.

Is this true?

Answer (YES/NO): NO